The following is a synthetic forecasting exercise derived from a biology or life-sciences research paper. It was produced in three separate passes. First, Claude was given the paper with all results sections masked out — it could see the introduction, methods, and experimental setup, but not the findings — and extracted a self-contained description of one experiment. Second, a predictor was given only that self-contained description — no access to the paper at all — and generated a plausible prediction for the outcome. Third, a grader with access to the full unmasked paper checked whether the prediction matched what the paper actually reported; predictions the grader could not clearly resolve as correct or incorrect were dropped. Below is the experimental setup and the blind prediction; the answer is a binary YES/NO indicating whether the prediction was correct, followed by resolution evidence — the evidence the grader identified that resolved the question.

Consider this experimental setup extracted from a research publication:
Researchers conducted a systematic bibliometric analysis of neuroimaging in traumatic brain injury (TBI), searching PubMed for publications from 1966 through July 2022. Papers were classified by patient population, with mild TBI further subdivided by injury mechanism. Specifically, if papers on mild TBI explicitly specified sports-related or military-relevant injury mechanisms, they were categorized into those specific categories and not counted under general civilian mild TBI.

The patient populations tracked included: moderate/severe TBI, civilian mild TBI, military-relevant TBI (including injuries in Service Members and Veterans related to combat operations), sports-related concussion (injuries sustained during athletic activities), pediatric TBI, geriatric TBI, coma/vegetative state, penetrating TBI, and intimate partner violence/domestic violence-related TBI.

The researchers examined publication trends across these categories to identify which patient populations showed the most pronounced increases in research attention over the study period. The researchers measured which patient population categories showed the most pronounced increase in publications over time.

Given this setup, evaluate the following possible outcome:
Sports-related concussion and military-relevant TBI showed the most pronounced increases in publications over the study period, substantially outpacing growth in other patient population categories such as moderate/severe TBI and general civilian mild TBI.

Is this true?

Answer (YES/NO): YES